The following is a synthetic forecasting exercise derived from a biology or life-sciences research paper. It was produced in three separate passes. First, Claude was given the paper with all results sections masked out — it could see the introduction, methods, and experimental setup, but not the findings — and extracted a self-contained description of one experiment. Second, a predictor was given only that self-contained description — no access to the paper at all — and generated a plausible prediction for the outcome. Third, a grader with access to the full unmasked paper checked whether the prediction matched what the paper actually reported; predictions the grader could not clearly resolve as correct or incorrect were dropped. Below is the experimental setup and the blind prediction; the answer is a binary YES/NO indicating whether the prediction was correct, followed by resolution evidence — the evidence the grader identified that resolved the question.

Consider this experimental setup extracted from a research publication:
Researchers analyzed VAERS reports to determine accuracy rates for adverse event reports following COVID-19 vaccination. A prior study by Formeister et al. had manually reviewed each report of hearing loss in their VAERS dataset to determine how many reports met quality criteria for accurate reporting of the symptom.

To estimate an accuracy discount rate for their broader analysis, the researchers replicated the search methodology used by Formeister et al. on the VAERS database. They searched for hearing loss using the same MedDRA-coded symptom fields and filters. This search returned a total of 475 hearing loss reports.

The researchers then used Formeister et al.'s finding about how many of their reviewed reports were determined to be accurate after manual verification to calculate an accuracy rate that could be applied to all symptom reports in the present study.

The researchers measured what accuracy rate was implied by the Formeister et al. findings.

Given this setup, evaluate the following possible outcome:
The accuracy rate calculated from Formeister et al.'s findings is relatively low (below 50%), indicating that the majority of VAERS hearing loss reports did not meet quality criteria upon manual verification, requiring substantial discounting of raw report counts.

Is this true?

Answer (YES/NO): YES